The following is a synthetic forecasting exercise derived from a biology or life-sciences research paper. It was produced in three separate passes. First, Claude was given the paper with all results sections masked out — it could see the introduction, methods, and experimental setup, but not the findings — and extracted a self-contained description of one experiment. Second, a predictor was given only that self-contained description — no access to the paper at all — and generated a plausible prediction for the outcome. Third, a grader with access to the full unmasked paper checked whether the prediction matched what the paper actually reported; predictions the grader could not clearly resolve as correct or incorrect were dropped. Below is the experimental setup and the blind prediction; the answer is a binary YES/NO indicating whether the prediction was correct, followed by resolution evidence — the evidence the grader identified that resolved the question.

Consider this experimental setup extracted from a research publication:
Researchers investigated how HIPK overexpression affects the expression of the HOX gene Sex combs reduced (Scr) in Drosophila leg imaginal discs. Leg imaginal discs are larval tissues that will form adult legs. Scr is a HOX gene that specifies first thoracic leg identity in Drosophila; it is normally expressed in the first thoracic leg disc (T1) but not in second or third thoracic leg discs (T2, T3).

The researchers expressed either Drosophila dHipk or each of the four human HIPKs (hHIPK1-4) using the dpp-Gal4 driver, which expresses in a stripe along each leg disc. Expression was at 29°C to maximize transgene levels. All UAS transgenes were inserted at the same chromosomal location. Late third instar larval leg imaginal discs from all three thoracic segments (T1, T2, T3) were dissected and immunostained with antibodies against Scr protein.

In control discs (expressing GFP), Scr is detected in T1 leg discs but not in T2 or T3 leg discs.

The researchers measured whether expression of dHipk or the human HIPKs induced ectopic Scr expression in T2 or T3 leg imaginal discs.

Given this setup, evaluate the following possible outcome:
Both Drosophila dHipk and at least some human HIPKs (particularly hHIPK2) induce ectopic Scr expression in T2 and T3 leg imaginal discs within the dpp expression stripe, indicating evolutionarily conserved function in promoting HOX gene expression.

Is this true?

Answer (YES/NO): NO